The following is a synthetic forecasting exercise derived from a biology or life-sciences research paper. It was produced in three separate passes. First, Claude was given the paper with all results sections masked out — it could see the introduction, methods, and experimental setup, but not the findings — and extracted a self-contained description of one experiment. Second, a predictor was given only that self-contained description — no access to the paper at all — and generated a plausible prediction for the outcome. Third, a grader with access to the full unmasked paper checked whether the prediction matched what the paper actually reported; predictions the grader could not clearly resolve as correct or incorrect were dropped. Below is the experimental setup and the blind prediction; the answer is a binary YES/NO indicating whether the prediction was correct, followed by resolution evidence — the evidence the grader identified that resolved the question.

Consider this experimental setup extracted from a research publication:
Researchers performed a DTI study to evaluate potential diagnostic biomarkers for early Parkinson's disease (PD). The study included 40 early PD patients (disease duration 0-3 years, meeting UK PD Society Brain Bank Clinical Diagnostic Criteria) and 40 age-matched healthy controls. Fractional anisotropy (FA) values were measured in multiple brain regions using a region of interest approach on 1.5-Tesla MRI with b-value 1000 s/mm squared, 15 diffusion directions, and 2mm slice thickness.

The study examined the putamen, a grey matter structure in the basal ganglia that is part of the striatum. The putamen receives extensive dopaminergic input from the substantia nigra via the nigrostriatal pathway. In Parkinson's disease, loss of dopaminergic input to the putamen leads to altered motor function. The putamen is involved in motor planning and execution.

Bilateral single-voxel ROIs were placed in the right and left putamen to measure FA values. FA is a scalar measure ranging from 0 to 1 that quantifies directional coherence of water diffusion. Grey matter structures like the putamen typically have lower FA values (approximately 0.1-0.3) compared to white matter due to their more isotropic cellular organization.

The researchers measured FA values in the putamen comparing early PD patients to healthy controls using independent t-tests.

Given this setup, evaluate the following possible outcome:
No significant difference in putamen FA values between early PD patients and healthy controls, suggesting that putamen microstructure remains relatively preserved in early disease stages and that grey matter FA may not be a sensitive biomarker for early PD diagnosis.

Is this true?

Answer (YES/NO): NO